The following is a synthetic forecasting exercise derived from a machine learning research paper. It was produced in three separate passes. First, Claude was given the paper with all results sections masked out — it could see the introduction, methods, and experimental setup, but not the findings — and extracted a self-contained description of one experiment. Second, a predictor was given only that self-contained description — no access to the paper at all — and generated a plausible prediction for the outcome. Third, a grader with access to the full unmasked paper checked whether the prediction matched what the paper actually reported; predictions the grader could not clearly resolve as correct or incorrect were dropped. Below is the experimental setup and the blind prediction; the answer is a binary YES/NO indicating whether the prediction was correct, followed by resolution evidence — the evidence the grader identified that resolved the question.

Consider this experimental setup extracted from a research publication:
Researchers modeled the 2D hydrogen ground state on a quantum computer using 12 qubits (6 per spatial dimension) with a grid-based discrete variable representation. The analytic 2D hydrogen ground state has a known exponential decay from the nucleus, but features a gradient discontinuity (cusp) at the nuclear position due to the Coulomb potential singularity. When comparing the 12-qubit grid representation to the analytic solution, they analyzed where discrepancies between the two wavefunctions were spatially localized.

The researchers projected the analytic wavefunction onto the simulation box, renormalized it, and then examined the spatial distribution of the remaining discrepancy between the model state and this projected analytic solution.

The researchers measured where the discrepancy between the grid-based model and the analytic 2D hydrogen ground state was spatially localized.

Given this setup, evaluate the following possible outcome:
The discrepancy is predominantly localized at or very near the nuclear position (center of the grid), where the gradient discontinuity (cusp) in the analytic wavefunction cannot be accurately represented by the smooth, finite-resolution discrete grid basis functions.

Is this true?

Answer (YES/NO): YES